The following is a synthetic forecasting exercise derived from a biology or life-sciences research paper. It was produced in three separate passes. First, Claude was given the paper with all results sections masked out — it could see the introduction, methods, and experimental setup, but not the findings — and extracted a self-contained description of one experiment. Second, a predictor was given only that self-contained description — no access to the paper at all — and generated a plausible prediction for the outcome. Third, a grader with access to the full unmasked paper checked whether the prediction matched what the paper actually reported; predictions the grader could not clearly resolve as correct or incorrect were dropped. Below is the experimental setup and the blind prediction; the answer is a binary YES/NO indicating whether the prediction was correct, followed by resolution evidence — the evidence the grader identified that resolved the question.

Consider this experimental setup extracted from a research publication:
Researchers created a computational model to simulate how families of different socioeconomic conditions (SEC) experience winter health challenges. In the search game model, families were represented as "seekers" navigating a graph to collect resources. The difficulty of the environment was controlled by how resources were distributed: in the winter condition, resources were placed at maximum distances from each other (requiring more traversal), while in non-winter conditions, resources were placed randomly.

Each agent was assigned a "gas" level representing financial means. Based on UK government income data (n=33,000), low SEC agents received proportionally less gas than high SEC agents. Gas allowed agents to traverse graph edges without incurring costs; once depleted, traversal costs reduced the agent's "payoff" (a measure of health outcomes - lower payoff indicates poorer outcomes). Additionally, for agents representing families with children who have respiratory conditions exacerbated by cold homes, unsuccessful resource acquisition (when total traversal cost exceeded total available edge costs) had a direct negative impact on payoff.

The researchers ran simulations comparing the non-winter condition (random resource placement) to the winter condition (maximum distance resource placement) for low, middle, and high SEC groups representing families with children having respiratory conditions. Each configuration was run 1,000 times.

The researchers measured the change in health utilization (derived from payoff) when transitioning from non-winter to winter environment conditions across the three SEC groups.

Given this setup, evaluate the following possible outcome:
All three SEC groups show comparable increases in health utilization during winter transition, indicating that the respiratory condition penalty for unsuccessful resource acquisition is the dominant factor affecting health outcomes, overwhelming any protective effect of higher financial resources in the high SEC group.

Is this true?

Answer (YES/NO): NO